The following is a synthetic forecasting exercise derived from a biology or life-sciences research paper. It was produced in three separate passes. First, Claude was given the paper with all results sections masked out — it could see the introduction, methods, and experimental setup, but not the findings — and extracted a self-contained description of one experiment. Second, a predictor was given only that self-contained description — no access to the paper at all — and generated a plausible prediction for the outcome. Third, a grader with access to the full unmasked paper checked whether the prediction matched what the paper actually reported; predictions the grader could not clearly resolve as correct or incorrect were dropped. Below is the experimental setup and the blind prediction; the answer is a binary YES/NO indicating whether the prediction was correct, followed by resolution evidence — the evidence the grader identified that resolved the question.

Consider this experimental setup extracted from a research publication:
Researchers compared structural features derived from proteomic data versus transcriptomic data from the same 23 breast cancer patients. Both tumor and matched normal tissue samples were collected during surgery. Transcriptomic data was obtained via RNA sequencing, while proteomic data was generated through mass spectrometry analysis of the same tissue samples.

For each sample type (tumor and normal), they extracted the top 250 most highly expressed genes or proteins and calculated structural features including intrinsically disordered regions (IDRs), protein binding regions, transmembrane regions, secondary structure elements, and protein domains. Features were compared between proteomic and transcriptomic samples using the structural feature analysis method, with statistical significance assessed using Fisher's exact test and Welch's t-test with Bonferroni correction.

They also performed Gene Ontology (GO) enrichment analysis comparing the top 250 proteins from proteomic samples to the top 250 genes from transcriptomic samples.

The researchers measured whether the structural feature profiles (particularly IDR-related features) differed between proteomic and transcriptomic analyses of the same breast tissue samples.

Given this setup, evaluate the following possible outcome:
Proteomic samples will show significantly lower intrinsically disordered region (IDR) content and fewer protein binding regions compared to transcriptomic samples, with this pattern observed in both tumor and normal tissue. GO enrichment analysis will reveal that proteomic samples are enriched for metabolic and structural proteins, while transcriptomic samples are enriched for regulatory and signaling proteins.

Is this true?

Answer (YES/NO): NO